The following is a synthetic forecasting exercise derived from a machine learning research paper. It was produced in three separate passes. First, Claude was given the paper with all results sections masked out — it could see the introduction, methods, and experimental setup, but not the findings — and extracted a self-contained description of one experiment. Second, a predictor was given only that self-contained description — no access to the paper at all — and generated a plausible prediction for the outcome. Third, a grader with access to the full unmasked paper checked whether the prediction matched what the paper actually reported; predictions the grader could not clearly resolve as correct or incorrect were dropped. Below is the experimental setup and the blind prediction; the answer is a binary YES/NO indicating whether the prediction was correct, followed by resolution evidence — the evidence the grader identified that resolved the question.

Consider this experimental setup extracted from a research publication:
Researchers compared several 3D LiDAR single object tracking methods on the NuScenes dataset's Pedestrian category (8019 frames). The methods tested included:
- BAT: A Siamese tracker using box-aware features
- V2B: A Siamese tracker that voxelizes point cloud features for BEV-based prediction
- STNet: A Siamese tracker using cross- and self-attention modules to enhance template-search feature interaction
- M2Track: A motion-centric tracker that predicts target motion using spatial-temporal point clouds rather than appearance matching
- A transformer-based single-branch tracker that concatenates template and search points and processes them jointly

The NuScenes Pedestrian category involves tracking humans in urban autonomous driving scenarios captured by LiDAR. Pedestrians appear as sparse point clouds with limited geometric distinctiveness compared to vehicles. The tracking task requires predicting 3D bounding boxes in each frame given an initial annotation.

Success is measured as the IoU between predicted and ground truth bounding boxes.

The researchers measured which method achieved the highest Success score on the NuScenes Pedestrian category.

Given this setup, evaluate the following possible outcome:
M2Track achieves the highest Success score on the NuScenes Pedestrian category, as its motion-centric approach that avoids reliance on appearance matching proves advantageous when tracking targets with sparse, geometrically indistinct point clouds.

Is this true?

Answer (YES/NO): YES